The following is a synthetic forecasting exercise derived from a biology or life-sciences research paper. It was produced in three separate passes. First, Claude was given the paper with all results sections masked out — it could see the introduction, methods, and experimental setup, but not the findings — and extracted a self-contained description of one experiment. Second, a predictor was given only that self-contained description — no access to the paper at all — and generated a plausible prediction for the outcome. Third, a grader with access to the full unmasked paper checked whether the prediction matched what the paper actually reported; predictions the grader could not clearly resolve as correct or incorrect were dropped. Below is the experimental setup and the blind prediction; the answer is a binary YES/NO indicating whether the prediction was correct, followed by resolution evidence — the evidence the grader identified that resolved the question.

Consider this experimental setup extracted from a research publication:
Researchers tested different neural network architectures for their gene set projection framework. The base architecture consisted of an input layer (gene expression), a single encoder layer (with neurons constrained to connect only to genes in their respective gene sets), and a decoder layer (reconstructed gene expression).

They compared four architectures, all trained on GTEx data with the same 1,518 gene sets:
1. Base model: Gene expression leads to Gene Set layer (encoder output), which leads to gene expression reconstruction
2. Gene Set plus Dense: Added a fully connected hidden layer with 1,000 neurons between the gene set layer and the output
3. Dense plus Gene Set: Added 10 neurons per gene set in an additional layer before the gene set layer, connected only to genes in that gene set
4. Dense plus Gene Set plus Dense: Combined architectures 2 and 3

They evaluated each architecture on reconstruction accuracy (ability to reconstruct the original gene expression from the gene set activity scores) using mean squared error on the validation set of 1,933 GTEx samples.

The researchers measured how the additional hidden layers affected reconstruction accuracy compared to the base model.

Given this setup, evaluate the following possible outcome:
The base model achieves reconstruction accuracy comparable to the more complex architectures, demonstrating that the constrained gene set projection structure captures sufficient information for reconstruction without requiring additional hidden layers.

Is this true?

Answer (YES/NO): YES